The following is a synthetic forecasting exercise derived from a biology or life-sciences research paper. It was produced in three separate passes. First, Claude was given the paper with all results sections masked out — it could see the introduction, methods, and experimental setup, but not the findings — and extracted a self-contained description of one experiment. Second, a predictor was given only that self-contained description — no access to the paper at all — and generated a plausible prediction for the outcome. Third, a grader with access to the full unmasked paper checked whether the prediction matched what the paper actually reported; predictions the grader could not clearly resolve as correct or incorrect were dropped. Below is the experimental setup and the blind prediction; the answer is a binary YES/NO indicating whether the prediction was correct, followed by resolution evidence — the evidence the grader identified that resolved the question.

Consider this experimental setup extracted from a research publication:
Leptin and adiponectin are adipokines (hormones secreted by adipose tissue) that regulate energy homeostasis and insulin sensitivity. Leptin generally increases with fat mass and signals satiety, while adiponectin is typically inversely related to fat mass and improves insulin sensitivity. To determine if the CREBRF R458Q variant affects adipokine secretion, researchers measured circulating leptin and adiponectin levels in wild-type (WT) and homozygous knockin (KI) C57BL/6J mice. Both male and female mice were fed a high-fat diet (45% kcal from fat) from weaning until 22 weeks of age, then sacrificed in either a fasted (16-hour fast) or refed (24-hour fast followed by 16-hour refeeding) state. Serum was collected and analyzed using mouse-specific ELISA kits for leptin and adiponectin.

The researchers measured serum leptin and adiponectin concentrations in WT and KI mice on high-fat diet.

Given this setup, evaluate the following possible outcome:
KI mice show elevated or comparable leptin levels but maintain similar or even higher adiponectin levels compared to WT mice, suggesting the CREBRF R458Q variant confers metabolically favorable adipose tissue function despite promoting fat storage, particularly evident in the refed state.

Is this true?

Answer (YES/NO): NO